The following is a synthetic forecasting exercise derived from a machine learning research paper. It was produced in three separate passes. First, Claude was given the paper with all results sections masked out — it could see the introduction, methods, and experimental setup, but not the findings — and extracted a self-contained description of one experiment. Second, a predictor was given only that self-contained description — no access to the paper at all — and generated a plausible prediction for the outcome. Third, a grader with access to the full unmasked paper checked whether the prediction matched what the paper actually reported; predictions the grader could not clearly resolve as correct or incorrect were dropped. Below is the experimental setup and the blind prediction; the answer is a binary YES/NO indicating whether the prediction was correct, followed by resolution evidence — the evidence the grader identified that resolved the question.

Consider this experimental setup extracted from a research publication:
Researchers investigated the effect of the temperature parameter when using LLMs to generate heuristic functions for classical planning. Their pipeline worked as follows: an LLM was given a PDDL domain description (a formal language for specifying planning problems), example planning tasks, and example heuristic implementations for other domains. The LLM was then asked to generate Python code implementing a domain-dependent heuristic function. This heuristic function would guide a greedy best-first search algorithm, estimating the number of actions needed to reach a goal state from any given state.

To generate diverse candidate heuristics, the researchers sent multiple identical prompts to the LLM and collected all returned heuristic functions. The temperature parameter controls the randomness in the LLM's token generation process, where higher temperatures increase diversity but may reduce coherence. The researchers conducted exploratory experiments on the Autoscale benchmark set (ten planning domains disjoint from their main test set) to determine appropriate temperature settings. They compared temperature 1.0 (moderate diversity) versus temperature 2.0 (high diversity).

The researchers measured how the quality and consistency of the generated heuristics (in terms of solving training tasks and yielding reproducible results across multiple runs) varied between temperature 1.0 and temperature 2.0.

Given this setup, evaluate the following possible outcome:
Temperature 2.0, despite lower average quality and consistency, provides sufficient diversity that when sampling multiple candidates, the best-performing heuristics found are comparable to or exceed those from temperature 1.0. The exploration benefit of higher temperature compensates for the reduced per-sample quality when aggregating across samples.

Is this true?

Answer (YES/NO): NO